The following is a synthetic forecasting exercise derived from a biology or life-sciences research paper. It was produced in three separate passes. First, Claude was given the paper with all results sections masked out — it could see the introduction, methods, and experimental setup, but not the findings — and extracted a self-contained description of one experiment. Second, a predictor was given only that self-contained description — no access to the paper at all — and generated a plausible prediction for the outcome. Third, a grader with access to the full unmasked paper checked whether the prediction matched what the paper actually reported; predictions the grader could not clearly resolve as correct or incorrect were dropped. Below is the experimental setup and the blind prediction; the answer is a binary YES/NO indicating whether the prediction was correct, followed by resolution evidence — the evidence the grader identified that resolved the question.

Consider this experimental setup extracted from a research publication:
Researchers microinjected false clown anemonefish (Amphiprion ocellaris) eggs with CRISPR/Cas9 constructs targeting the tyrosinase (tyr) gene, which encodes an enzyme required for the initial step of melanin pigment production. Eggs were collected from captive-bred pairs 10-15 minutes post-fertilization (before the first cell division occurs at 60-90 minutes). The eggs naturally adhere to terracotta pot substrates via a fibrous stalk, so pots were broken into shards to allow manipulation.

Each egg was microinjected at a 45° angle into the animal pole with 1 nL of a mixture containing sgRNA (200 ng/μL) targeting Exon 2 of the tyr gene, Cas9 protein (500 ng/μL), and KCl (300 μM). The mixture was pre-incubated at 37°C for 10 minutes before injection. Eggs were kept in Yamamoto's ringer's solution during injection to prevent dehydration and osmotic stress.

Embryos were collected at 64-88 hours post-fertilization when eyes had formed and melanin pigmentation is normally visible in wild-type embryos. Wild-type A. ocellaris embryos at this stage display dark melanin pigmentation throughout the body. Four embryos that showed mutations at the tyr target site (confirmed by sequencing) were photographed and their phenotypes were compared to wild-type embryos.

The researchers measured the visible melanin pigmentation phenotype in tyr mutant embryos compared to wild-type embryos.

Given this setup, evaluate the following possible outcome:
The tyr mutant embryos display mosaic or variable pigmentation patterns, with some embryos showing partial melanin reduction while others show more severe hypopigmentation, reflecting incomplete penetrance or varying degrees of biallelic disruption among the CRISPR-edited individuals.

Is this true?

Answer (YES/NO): YES